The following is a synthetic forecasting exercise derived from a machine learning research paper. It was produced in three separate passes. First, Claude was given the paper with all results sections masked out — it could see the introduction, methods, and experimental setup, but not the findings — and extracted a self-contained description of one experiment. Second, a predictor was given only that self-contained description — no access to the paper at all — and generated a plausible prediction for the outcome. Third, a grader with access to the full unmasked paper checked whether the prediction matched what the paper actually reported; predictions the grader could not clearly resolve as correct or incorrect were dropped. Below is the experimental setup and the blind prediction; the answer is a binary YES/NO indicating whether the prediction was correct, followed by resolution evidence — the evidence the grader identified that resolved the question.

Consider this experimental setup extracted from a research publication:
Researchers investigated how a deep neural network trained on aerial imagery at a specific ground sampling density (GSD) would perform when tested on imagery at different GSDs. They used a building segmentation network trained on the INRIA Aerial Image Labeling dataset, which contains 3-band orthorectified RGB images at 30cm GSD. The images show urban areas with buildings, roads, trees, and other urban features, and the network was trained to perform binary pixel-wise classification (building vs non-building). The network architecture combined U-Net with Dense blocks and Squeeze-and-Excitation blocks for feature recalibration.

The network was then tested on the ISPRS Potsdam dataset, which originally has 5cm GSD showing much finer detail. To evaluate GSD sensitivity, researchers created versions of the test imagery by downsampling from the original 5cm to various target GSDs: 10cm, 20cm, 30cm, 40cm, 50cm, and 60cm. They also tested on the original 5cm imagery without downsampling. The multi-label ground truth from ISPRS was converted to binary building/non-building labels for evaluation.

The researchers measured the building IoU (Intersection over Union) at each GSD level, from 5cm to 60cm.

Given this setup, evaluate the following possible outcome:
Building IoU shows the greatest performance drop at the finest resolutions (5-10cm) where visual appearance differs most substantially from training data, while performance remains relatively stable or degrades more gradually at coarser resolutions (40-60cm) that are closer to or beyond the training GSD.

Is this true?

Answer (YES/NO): YES